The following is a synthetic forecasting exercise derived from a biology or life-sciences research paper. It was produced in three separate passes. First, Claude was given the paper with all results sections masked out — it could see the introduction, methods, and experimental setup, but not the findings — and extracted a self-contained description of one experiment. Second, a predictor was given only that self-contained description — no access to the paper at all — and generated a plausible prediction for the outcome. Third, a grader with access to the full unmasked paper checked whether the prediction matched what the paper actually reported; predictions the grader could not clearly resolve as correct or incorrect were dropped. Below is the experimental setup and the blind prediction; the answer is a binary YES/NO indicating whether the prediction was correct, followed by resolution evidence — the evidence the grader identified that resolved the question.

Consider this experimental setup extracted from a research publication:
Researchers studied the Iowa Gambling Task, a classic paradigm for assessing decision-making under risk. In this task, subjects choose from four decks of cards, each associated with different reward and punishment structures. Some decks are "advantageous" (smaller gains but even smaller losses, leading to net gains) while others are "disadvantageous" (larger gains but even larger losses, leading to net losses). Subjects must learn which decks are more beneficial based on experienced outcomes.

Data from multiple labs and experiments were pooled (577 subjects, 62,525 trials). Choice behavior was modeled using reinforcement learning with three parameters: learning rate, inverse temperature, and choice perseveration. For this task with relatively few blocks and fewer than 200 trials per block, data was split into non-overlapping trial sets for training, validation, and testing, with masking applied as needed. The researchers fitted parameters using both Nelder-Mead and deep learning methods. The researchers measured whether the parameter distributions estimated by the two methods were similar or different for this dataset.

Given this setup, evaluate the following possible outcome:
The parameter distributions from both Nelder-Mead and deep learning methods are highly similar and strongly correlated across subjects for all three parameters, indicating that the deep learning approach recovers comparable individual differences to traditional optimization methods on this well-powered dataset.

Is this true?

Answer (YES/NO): NO